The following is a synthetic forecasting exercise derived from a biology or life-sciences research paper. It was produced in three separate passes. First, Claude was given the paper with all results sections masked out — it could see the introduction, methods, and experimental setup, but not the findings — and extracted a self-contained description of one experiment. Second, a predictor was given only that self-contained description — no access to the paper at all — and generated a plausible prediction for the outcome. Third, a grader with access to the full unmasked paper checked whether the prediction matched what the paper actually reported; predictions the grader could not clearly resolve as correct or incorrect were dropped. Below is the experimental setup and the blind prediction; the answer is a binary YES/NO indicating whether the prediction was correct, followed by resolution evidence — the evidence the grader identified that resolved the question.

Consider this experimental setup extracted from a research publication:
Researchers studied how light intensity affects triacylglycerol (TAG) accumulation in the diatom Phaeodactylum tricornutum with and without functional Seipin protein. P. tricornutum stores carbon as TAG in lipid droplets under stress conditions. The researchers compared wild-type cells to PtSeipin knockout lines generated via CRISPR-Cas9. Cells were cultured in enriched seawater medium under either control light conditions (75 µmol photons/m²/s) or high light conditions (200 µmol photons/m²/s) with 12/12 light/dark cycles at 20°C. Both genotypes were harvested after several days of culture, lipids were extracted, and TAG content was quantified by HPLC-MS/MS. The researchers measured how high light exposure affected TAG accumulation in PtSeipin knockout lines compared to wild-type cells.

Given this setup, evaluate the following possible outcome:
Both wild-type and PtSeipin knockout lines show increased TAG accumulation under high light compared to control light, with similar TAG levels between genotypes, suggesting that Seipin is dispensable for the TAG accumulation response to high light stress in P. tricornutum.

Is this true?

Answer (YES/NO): NO